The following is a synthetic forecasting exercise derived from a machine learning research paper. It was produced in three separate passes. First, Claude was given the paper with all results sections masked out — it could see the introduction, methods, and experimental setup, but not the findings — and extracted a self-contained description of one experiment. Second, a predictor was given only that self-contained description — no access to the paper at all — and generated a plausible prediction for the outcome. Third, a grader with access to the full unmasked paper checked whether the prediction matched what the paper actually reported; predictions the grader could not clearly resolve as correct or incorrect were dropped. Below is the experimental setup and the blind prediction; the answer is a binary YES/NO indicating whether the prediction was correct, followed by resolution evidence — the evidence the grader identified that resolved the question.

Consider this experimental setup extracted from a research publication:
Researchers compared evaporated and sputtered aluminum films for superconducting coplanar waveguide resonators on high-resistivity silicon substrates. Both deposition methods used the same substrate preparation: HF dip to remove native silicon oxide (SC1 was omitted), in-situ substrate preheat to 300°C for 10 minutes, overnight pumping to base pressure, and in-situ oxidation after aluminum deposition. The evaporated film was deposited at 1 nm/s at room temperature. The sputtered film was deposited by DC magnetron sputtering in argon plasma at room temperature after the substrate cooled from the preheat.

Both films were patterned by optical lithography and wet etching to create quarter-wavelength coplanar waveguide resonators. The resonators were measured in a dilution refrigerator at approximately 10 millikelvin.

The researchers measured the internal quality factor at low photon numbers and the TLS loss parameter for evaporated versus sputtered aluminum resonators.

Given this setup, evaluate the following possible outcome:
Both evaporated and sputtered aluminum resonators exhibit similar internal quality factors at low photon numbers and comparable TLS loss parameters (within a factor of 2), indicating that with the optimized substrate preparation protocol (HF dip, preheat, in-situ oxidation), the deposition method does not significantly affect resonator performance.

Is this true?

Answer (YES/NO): YES